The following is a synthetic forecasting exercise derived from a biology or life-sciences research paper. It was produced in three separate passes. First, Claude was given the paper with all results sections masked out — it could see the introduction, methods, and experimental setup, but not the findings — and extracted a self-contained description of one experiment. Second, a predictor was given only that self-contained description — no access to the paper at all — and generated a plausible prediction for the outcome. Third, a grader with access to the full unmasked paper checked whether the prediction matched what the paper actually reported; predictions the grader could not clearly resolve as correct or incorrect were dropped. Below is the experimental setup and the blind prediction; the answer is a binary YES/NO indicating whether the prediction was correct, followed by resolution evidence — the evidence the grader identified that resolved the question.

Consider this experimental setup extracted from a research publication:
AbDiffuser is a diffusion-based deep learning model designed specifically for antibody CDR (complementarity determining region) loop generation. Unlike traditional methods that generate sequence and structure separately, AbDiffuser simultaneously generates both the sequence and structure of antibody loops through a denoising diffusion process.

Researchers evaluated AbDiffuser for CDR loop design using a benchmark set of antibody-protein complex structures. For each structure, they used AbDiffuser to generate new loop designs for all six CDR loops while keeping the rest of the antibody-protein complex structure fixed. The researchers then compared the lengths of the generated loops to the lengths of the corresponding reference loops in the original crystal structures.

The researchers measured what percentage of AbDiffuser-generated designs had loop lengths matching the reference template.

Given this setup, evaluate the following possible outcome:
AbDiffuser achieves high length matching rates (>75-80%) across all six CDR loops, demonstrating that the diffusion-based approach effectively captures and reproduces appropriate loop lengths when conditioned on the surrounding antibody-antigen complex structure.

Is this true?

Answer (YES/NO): NO